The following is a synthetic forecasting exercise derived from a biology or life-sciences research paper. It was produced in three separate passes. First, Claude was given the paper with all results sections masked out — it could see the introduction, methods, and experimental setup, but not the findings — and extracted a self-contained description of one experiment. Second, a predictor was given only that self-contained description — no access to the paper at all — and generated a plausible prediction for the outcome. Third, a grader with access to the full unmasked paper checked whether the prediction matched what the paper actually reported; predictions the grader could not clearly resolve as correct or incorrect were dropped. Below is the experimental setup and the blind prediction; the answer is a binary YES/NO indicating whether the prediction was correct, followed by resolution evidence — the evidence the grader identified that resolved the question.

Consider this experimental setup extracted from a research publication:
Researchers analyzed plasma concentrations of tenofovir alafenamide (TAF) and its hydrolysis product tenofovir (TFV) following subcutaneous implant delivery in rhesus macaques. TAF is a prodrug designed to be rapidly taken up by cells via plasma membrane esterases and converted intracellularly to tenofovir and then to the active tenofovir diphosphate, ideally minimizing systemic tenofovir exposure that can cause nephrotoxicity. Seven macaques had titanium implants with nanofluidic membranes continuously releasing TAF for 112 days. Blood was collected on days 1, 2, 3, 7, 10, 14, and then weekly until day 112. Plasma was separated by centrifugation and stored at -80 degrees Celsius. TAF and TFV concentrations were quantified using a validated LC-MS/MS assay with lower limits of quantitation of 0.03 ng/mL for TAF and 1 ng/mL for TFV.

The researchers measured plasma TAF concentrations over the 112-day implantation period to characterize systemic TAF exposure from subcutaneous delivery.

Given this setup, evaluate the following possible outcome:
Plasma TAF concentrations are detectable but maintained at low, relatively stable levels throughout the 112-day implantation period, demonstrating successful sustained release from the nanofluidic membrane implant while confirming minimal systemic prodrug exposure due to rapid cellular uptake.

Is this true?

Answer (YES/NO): NO